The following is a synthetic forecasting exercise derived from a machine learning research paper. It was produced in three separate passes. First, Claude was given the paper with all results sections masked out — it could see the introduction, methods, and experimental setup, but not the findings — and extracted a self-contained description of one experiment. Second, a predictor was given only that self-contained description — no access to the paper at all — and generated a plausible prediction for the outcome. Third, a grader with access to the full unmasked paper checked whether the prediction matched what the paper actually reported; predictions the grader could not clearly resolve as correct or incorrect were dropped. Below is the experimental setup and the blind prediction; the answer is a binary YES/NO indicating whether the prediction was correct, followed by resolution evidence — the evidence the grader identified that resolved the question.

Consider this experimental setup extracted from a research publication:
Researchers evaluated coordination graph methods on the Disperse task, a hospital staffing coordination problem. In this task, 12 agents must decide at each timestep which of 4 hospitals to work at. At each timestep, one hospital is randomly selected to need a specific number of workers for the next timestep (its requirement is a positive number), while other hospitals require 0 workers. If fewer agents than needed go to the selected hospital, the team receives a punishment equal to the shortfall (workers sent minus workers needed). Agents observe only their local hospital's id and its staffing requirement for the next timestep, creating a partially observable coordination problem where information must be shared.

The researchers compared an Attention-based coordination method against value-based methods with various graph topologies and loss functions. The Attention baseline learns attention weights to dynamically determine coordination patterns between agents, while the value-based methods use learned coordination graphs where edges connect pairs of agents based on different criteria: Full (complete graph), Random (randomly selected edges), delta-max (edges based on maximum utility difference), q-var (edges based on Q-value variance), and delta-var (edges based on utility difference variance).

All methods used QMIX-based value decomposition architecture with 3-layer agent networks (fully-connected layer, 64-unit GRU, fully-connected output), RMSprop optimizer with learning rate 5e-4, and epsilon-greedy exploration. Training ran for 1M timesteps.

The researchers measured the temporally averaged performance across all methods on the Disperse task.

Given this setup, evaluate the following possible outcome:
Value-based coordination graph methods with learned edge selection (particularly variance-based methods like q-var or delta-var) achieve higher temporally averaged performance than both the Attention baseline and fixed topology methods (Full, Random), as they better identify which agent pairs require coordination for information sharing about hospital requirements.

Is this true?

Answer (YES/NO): NO